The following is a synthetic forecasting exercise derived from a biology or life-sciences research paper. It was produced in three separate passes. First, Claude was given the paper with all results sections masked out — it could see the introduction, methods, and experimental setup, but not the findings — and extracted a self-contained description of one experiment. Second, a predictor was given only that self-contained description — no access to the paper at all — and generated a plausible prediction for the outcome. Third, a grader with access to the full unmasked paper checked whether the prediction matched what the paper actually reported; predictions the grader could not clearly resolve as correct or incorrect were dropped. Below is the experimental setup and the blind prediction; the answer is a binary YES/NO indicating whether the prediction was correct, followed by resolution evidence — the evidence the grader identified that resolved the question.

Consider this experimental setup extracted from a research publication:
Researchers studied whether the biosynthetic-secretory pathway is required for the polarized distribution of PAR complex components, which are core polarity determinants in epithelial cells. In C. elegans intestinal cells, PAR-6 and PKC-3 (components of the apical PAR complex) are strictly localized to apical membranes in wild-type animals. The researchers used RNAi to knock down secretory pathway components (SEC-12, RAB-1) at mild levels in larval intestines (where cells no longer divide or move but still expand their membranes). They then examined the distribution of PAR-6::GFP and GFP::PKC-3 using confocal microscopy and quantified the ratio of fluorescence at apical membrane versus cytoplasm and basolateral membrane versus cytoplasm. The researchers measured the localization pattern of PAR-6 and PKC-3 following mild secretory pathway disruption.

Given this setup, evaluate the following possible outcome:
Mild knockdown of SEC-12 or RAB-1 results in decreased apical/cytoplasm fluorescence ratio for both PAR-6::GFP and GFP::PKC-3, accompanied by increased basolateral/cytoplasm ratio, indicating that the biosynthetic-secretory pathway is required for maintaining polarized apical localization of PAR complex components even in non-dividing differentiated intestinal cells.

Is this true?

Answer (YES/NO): YES